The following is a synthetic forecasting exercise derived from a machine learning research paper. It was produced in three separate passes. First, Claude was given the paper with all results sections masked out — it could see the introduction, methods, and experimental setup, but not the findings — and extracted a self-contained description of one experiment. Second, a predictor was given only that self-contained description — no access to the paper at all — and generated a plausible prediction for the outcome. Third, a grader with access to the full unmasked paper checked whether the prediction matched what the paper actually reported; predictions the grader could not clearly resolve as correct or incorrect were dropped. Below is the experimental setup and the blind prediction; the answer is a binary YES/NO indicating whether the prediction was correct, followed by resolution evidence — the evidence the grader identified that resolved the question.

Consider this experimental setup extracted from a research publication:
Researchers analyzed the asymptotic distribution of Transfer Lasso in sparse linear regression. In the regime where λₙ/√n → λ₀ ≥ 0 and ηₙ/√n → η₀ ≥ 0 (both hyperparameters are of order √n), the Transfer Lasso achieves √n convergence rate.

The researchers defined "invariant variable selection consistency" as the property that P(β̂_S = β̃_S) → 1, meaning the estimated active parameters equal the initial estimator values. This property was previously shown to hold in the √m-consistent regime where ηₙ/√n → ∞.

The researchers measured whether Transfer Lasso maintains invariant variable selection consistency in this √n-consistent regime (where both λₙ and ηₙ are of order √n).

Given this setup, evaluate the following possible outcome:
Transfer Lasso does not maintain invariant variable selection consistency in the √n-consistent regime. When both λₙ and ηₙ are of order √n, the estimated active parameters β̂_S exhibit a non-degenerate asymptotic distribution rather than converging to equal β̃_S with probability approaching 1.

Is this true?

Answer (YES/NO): YES